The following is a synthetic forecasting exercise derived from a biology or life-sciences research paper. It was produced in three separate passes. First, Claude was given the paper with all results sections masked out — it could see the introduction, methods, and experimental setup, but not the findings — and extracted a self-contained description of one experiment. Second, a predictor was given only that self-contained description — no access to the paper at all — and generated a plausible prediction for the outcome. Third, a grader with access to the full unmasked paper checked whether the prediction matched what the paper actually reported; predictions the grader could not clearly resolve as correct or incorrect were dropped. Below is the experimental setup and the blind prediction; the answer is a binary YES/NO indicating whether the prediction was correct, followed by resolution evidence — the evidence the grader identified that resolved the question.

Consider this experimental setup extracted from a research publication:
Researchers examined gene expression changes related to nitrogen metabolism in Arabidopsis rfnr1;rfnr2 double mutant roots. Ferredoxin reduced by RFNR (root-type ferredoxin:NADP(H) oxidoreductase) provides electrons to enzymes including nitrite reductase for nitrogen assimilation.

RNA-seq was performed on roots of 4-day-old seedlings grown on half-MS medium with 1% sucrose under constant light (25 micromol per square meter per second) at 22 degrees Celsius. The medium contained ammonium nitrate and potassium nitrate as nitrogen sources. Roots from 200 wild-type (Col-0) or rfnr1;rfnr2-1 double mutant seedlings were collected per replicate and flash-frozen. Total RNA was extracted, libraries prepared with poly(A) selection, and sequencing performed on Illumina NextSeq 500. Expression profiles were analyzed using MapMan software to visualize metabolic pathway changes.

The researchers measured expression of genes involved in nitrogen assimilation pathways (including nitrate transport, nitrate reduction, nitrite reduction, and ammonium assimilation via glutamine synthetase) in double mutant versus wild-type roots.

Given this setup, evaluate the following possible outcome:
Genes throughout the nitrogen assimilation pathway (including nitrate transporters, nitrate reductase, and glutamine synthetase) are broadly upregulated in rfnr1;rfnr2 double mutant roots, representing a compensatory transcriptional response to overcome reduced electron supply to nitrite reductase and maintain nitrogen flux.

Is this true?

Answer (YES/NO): NO